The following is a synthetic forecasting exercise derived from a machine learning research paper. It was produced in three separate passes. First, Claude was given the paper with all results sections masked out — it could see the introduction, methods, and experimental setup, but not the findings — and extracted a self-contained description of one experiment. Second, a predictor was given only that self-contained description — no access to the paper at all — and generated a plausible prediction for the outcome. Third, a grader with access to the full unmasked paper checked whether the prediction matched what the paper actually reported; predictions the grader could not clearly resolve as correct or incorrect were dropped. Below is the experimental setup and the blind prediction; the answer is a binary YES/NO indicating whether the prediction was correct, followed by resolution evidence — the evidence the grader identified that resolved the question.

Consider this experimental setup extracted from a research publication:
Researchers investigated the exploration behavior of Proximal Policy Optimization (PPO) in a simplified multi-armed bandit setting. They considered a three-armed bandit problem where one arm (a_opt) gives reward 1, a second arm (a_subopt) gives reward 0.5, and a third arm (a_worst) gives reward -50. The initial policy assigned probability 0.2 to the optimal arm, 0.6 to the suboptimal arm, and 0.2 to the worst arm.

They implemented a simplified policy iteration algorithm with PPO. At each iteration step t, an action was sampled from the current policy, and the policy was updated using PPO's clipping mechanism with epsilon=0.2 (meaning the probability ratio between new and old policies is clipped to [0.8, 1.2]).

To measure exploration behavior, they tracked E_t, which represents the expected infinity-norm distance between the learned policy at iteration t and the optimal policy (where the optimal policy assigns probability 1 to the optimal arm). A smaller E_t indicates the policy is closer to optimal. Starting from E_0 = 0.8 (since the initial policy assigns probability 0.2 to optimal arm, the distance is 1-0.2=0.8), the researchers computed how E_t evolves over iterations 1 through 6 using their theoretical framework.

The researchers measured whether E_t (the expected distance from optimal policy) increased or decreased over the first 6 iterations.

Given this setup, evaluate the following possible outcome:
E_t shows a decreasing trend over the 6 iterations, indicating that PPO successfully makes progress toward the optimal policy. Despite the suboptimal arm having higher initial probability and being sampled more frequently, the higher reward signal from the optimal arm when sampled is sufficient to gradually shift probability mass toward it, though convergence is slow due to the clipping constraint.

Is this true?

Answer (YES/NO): NO